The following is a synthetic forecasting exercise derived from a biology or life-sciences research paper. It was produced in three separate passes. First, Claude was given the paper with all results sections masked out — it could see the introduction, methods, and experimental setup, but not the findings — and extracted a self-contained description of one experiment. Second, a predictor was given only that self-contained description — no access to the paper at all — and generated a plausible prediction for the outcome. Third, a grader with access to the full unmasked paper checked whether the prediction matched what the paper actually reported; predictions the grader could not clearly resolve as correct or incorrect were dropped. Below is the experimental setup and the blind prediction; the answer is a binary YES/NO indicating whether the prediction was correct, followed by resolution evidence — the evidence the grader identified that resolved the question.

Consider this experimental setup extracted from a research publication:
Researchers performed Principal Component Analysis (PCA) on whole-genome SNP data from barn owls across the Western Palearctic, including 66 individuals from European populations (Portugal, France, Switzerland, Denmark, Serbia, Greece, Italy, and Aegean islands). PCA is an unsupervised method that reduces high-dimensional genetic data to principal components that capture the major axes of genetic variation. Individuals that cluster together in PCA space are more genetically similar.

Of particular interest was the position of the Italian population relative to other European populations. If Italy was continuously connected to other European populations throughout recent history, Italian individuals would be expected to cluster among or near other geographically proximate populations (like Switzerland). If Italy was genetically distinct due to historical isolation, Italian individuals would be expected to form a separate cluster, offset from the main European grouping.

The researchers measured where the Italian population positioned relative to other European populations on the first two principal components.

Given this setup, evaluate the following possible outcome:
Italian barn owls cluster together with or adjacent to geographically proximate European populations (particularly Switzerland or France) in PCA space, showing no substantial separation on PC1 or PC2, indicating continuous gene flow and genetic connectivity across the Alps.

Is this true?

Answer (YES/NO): NO